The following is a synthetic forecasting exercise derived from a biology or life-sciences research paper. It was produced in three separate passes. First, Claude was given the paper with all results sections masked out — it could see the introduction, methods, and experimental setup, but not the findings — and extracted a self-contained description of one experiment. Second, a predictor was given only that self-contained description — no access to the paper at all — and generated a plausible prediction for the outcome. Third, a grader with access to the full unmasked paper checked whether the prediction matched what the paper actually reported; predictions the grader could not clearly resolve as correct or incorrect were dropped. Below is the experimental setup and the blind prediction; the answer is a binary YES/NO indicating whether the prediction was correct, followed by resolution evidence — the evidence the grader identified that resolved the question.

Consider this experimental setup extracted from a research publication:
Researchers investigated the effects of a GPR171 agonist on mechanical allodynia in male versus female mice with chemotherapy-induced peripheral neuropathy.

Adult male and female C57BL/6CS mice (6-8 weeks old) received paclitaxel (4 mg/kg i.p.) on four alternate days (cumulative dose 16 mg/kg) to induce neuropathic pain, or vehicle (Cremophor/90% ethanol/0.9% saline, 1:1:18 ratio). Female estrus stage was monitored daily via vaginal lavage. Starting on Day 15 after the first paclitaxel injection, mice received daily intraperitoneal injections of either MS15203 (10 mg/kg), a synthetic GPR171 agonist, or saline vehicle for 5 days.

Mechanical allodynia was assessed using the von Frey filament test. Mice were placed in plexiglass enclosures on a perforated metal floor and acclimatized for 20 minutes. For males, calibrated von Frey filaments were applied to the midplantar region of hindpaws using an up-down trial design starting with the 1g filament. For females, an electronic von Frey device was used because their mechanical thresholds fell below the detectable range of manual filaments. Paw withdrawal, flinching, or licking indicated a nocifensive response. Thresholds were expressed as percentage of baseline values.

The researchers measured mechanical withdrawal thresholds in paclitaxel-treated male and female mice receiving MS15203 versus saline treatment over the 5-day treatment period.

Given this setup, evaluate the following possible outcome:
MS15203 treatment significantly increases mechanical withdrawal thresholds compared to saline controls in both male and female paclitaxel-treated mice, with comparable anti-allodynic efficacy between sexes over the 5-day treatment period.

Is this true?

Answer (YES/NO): NO